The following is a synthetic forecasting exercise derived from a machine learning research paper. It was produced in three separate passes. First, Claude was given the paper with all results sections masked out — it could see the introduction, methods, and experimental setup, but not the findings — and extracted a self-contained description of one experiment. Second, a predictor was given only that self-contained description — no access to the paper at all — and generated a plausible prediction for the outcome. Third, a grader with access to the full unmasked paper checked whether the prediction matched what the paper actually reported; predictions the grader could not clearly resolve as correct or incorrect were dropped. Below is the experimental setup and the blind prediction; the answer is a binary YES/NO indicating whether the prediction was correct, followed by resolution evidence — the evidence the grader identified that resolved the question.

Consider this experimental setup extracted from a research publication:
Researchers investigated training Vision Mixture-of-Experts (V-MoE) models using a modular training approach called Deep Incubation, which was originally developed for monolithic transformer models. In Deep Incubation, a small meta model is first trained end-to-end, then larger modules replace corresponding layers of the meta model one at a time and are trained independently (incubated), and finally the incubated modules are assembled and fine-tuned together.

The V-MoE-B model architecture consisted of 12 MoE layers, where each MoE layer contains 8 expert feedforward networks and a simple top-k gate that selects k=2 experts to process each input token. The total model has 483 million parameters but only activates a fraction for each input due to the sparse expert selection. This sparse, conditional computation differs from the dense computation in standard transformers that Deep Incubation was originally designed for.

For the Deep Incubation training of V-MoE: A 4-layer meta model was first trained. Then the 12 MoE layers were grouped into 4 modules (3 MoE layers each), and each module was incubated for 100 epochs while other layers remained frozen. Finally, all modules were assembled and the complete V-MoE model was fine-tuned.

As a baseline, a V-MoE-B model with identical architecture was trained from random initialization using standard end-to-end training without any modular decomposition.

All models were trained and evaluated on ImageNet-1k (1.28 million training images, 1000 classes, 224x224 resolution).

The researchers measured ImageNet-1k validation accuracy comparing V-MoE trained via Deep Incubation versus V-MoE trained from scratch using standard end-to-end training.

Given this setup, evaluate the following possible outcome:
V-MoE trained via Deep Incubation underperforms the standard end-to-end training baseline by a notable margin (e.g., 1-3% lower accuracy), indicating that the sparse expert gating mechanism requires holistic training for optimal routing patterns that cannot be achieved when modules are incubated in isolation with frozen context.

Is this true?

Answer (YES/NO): NO